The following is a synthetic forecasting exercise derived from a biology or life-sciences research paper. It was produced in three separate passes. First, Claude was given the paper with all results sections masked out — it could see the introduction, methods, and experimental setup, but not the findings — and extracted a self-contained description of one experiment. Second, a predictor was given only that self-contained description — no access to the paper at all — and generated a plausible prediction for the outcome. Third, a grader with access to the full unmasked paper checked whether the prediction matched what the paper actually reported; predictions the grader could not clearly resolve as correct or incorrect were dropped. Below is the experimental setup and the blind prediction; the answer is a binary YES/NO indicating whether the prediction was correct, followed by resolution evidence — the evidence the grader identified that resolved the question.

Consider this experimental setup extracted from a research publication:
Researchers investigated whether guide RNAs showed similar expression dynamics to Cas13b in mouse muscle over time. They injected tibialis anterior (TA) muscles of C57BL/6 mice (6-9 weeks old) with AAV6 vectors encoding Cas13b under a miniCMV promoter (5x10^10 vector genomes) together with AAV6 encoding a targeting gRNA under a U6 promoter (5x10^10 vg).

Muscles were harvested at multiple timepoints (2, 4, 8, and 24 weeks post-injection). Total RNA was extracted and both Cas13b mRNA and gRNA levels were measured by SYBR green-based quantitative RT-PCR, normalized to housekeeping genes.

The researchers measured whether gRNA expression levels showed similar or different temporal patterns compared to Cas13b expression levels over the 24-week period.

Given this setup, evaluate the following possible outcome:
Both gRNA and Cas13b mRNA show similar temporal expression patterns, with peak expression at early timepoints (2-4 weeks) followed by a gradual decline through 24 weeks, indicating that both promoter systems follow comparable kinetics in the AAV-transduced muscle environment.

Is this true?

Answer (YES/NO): NO